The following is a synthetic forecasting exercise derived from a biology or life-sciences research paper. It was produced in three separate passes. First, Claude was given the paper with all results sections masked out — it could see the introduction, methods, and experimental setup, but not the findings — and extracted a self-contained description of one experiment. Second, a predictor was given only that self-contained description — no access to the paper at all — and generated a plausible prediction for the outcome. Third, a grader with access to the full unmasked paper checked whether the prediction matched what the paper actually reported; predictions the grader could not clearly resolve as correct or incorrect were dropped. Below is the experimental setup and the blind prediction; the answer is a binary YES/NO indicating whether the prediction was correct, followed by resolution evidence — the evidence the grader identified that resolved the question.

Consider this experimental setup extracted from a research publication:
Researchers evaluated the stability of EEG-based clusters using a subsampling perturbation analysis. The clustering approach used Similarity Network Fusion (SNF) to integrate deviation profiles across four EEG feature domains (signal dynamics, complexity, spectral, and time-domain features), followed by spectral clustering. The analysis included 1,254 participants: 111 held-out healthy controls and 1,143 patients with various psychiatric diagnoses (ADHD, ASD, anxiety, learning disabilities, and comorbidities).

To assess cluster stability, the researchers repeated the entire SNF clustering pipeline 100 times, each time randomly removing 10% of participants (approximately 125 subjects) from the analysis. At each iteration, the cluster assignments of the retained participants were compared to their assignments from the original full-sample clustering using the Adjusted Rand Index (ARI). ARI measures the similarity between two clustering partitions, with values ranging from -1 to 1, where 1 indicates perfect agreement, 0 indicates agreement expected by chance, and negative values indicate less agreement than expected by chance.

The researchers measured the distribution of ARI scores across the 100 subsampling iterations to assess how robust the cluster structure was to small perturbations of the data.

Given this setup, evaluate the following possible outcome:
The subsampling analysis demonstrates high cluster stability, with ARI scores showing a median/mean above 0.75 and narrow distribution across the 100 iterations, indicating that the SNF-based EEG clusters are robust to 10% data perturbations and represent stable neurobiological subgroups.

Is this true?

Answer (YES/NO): YES